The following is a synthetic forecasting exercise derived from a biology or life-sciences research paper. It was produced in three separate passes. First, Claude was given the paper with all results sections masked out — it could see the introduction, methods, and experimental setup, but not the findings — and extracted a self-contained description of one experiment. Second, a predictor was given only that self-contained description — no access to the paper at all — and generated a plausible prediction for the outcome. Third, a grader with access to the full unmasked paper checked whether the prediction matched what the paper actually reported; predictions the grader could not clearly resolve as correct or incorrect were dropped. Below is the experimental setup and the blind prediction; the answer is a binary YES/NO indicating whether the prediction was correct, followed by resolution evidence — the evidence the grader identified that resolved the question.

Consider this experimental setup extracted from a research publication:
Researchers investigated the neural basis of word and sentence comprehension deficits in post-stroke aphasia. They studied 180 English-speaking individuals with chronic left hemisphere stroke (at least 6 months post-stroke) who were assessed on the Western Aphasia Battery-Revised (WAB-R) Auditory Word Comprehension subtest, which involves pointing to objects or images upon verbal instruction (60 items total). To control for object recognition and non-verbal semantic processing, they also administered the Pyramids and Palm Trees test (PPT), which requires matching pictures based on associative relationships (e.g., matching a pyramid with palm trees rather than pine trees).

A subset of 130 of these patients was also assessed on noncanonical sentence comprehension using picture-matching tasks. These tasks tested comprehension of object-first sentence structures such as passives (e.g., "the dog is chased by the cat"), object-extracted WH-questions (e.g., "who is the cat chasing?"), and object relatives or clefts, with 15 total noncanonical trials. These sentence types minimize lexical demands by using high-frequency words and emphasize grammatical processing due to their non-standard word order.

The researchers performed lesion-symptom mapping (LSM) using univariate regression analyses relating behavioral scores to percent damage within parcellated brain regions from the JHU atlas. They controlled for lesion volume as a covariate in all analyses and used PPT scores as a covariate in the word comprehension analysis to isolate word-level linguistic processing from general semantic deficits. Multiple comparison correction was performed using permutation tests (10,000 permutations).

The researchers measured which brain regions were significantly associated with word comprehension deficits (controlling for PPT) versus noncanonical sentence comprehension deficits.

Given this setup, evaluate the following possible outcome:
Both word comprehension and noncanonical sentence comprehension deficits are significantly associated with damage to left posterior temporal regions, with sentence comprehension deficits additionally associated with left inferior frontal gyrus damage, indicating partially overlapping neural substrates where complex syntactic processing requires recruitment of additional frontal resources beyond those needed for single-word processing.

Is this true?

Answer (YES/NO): NO